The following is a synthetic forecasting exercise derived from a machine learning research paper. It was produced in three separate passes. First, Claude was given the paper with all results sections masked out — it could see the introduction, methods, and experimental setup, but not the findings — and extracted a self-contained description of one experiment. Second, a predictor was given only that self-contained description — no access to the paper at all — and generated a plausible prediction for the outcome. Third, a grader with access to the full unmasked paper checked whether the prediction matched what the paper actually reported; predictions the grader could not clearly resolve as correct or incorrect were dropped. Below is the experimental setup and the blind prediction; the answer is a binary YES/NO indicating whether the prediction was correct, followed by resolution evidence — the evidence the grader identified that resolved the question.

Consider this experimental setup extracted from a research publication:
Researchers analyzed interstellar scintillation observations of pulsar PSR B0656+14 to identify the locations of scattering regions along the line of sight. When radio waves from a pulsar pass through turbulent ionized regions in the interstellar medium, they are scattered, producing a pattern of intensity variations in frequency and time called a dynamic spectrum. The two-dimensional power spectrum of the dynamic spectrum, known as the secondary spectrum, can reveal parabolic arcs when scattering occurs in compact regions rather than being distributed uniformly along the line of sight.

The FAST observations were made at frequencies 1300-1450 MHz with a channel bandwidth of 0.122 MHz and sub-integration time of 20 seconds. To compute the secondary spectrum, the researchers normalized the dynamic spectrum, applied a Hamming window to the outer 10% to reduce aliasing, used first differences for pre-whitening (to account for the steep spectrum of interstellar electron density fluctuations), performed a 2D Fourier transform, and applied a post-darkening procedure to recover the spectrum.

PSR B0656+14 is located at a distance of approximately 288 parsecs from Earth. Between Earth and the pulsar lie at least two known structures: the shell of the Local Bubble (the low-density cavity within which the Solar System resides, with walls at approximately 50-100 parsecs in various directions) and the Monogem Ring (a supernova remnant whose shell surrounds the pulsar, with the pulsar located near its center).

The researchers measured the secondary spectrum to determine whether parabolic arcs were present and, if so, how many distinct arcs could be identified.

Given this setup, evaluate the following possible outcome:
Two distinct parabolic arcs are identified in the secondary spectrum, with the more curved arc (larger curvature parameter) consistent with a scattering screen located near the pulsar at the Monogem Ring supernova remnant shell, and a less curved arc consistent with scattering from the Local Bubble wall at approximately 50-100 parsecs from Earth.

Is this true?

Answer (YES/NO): NO